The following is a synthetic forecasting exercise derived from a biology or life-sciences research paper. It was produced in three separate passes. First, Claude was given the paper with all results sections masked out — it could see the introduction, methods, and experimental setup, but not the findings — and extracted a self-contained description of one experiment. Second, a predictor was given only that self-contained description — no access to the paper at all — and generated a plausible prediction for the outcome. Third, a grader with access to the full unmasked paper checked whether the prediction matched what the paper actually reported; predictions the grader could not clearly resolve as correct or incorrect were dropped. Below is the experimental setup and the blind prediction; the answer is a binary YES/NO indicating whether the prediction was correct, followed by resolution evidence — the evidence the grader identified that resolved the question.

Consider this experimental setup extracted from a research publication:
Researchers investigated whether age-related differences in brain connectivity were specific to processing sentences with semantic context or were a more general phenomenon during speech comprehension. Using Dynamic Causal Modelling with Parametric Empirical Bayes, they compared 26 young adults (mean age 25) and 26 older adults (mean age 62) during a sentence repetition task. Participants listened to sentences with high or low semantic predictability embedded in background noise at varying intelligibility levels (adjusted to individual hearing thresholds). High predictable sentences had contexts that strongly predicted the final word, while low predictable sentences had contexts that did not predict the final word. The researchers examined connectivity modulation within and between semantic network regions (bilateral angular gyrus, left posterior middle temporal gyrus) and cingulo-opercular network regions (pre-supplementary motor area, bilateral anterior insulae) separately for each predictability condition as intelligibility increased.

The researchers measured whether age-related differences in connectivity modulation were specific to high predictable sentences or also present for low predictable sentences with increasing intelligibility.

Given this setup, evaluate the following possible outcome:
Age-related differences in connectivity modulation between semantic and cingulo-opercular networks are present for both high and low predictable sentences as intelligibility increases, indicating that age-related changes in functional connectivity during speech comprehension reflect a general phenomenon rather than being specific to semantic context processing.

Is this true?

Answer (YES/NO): NO